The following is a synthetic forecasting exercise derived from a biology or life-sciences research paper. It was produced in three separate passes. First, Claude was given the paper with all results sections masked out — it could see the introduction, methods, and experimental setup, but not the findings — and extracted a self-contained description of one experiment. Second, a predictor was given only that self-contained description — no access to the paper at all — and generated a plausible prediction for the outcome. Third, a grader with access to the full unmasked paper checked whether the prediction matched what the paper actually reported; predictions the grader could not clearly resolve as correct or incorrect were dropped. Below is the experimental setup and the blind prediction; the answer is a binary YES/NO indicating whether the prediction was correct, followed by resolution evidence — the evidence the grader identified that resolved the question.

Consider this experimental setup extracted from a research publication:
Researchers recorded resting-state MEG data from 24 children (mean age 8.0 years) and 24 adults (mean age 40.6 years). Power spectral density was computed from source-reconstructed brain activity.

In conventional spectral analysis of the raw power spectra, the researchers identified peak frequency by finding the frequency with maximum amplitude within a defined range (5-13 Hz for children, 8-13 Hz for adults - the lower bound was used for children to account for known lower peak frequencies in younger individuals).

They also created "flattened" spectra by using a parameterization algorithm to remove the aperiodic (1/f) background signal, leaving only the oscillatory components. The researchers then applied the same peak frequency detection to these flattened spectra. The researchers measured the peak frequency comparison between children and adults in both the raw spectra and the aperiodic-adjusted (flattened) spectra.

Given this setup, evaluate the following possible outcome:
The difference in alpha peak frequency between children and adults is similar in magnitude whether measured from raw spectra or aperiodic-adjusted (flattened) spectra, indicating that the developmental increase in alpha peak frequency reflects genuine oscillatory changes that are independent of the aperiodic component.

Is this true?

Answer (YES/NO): NO